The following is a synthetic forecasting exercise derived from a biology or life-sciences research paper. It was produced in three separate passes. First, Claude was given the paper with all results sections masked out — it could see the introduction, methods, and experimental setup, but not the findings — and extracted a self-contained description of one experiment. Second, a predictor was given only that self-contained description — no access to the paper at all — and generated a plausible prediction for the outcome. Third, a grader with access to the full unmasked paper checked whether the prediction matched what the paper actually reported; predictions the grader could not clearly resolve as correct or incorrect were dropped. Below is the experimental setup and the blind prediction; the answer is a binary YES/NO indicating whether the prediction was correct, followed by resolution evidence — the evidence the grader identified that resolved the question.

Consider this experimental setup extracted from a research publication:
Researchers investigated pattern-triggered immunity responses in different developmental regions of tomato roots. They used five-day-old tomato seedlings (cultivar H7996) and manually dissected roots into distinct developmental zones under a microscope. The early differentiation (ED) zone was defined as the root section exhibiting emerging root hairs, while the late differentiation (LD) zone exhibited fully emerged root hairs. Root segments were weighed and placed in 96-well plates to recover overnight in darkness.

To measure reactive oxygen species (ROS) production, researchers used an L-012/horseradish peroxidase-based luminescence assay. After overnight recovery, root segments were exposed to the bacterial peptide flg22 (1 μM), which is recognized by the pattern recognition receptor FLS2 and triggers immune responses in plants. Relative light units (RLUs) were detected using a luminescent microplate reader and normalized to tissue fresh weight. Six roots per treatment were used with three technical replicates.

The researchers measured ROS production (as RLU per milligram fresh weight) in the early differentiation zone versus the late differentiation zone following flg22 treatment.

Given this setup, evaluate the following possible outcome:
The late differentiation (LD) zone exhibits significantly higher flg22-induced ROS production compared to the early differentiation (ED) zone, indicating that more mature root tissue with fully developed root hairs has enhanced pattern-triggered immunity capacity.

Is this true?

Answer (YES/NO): NO